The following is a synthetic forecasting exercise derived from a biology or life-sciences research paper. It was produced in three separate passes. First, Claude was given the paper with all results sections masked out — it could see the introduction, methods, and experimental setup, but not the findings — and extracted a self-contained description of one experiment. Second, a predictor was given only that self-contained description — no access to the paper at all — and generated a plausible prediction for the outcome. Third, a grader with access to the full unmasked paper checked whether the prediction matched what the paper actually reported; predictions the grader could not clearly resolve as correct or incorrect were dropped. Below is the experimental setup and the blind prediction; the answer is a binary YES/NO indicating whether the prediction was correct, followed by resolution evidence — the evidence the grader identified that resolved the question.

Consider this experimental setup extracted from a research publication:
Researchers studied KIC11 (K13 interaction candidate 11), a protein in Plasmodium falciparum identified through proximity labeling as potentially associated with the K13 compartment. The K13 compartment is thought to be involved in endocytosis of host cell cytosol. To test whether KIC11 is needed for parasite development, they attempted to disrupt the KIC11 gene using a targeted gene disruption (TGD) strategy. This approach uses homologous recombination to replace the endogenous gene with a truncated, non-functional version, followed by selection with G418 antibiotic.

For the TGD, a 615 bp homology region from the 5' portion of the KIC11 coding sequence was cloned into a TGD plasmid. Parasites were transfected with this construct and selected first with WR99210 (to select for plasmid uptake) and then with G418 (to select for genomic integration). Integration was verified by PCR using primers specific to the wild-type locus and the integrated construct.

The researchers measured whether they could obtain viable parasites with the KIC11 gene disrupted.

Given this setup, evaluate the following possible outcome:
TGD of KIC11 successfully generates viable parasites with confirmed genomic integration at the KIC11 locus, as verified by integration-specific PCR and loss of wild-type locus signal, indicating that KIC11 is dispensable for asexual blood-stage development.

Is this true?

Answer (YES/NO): NO